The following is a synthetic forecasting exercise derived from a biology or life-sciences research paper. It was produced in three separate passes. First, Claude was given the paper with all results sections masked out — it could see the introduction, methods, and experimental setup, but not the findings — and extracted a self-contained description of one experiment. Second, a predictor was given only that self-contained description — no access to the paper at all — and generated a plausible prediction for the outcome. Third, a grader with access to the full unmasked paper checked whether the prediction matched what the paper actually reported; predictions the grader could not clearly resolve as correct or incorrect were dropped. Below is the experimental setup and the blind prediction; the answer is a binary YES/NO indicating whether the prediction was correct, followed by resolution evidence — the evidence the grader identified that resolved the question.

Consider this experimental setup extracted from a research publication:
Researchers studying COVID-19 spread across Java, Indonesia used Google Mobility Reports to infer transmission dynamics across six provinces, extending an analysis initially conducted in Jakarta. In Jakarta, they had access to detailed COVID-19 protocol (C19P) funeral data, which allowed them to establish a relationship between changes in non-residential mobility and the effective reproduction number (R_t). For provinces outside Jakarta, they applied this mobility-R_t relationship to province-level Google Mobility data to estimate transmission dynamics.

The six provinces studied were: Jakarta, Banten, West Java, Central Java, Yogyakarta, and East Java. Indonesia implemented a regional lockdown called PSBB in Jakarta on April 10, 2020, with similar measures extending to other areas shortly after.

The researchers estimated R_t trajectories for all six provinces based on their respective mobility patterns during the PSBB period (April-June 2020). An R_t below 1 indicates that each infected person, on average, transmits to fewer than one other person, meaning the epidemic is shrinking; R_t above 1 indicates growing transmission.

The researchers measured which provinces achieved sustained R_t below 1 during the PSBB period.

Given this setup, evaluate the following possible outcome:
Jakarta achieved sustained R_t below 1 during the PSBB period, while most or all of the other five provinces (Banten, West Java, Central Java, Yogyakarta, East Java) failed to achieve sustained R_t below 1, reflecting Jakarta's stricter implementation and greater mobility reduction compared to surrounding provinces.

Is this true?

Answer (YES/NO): NO